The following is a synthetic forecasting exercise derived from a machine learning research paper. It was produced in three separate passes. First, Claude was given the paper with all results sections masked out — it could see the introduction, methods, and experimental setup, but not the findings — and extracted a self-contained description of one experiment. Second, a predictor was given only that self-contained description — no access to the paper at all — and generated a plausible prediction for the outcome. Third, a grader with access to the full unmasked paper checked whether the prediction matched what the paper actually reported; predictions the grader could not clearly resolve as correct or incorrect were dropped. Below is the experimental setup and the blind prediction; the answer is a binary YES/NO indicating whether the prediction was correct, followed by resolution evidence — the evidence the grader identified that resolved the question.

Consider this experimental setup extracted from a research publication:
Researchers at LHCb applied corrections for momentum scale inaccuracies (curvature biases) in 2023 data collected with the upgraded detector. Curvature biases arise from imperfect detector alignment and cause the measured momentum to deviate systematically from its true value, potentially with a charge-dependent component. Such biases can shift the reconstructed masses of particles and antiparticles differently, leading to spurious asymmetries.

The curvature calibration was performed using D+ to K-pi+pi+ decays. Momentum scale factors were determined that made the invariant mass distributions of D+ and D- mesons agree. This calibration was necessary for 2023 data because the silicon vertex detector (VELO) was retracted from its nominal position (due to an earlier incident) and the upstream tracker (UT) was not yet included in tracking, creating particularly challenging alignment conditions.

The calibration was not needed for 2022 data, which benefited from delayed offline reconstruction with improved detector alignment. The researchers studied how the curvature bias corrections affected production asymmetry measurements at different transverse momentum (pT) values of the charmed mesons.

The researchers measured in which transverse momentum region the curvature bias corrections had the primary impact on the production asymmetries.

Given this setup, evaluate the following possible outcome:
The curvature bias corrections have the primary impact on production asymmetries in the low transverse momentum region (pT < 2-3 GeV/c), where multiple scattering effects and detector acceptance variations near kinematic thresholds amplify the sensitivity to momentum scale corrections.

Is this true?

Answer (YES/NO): YES